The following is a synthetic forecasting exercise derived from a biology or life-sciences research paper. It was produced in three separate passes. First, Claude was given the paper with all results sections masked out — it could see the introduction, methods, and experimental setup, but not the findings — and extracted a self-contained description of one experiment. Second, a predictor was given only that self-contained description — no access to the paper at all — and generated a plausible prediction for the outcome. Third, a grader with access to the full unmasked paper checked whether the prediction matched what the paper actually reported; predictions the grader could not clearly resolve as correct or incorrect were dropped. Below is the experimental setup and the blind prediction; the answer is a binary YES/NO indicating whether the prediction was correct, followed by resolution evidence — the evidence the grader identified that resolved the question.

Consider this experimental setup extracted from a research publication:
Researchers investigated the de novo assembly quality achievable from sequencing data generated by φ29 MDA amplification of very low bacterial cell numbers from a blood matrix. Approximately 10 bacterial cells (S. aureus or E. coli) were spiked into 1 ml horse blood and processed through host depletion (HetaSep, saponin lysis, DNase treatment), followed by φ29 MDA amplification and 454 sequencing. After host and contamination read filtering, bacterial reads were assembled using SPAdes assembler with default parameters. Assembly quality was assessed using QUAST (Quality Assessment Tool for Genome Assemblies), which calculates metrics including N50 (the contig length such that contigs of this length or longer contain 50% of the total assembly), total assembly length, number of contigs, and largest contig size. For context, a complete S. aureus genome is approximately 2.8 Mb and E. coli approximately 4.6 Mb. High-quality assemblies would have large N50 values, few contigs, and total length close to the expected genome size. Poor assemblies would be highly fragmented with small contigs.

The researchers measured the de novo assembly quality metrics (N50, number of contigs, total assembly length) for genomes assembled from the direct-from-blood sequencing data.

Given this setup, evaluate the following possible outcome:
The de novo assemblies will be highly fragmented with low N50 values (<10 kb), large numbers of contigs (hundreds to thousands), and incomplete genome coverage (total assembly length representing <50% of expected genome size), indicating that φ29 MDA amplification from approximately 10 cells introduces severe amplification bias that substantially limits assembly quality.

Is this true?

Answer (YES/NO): NO